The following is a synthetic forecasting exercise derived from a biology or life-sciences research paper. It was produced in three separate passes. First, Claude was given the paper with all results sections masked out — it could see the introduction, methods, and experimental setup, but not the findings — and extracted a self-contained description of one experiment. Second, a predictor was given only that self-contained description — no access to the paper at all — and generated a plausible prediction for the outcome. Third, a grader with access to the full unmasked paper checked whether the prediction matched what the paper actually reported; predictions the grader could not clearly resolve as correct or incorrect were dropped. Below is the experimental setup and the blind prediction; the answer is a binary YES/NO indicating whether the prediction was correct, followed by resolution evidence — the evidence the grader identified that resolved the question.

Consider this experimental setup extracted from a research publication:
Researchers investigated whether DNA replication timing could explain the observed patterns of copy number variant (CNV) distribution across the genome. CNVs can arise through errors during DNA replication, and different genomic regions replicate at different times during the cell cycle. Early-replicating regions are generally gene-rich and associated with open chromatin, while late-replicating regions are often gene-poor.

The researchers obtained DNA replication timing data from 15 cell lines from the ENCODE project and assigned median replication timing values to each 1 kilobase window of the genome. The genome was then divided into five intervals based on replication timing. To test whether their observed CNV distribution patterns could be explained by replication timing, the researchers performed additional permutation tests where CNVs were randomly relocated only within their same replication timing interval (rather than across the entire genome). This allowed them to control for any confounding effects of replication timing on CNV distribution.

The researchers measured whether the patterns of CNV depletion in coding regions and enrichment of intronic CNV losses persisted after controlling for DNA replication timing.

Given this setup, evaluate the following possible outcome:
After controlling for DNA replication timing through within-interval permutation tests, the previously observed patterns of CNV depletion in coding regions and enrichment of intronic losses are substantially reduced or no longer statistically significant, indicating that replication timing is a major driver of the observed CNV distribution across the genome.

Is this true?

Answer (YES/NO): NO